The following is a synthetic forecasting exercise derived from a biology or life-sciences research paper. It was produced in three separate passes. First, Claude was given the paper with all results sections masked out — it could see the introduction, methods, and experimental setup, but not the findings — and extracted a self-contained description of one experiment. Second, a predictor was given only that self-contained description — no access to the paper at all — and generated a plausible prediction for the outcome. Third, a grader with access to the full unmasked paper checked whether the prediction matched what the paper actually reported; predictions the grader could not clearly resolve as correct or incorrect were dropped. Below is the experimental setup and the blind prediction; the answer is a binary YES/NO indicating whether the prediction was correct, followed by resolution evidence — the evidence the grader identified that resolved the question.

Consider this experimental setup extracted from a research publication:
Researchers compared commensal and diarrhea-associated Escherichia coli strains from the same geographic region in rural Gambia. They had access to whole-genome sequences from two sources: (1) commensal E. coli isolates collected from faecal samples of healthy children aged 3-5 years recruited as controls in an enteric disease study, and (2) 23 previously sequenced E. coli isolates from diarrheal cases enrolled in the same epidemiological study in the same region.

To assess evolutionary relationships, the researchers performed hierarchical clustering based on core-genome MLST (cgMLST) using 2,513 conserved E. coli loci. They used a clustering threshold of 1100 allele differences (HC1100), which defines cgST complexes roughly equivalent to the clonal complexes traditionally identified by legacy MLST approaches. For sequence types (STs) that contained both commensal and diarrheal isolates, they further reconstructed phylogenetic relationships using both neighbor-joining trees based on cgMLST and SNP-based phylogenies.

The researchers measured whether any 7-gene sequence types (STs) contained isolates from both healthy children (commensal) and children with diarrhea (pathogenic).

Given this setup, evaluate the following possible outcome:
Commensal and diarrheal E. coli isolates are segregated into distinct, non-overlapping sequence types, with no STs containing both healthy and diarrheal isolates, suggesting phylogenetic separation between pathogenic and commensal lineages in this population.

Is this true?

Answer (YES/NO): NO